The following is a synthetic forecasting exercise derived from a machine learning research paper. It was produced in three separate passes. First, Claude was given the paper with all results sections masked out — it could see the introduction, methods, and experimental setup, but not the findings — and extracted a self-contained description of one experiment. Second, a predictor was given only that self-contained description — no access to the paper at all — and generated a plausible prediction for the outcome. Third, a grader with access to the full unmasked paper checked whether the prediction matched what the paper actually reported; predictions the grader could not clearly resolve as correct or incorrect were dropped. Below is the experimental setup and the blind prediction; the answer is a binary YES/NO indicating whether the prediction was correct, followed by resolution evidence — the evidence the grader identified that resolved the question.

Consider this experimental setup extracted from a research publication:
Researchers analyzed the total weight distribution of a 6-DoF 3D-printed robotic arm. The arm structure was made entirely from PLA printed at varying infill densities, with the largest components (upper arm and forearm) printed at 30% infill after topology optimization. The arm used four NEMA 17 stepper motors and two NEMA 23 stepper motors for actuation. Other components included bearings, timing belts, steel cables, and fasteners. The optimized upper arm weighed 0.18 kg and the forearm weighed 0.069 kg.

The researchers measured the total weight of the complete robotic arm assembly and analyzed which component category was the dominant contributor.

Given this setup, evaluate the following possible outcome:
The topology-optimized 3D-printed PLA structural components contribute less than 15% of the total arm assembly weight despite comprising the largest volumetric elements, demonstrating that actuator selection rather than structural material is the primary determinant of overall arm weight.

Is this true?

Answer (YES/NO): YES